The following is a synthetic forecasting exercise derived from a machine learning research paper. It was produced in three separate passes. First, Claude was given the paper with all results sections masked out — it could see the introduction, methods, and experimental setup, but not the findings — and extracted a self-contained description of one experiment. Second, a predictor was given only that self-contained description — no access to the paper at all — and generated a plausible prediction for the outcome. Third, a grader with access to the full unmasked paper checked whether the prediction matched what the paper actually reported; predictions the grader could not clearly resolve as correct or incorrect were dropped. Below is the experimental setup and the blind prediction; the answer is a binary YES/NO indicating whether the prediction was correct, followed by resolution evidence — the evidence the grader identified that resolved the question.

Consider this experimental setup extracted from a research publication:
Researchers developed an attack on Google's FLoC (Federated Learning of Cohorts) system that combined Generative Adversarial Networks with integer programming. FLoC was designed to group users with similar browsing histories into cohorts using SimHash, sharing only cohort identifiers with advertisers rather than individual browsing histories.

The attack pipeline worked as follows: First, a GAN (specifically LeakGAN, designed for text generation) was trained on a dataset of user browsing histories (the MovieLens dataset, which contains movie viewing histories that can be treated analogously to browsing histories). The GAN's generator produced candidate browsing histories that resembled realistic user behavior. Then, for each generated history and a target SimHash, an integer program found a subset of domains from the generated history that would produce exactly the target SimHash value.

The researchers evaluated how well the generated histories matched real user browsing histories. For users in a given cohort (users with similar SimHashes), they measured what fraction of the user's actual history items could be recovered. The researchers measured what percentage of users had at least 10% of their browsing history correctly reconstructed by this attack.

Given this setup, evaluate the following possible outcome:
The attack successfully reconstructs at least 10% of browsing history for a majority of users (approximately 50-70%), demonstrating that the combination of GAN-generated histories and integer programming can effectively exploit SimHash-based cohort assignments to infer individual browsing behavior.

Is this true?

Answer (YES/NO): NO